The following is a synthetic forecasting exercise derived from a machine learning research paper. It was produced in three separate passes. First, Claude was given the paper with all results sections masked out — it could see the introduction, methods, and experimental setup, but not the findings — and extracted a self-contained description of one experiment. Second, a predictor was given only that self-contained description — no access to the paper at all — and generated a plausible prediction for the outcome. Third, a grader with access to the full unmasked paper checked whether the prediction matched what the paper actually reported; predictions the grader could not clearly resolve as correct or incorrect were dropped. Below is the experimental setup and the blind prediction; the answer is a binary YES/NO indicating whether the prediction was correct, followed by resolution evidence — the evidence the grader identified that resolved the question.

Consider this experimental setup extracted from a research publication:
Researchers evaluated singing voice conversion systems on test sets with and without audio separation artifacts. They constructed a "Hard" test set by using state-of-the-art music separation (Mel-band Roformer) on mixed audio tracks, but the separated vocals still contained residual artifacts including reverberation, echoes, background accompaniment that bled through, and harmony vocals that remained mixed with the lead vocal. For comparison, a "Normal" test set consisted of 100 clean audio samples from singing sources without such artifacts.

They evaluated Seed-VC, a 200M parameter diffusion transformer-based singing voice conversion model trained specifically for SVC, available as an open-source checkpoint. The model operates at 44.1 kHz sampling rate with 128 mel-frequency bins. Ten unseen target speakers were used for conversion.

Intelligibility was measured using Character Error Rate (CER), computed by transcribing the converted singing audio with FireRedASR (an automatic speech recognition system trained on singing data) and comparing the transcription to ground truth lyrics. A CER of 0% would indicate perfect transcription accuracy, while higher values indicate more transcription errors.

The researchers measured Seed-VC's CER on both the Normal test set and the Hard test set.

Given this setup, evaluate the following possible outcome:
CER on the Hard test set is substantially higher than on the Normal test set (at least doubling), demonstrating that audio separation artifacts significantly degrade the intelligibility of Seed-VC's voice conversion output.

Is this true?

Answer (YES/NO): YES